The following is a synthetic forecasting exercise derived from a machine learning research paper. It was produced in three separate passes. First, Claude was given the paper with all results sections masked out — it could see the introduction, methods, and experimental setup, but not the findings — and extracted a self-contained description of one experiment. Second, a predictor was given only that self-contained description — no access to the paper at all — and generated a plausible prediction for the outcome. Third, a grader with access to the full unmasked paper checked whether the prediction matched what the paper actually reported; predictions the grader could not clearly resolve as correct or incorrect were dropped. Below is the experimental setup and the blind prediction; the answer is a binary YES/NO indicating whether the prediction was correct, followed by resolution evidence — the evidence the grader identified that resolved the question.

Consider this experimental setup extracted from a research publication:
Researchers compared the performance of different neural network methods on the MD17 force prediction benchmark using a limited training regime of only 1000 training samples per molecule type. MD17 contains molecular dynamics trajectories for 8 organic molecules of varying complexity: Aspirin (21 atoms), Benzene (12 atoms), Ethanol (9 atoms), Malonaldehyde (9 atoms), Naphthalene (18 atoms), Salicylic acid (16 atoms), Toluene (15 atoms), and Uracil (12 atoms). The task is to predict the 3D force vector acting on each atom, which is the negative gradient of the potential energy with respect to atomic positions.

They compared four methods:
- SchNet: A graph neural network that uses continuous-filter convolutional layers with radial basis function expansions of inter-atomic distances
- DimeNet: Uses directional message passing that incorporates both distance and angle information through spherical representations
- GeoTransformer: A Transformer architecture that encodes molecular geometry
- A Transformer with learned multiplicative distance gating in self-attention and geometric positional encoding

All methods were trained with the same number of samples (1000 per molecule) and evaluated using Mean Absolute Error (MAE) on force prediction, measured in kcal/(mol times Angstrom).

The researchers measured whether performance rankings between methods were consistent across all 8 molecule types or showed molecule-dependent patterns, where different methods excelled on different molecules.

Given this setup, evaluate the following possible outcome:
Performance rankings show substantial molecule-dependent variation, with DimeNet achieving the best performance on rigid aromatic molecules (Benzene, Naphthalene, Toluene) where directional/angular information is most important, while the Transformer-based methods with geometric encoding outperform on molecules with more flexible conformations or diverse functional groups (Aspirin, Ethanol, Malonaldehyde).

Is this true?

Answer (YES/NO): NO